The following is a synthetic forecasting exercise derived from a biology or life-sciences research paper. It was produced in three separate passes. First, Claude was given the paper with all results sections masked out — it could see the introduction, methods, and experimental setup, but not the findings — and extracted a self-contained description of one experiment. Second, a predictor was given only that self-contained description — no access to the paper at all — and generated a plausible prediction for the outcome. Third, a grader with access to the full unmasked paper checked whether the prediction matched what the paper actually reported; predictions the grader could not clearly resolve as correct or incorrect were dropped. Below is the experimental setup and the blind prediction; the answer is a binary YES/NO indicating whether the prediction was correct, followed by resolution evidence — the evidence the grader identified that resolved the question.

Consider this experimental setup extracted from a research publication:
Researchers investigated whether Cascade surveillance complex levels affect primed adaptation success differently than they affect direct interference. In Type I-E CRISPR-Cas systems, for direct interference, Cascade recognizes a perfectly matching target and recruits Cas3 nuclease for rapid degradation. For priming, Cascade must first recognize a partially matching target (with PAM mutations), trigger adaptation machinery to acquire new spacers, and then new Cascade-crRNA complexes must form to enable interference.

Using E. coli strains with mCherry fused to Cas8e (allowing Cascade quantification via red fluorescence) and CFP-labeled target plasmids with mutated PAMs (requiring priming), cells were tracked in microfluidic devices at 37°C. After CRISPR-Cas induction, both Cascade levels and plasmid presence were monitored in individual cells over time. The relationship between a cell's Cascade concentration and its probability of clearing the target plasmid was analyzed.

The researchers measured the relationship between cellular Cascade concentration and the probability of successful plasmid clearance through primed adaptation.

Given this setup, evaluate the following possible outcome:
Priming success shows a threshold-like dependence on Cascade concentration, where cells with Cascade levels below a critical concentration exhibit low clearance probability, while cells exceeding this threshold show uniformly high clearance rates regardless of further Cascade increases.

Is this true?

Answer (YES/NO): NO